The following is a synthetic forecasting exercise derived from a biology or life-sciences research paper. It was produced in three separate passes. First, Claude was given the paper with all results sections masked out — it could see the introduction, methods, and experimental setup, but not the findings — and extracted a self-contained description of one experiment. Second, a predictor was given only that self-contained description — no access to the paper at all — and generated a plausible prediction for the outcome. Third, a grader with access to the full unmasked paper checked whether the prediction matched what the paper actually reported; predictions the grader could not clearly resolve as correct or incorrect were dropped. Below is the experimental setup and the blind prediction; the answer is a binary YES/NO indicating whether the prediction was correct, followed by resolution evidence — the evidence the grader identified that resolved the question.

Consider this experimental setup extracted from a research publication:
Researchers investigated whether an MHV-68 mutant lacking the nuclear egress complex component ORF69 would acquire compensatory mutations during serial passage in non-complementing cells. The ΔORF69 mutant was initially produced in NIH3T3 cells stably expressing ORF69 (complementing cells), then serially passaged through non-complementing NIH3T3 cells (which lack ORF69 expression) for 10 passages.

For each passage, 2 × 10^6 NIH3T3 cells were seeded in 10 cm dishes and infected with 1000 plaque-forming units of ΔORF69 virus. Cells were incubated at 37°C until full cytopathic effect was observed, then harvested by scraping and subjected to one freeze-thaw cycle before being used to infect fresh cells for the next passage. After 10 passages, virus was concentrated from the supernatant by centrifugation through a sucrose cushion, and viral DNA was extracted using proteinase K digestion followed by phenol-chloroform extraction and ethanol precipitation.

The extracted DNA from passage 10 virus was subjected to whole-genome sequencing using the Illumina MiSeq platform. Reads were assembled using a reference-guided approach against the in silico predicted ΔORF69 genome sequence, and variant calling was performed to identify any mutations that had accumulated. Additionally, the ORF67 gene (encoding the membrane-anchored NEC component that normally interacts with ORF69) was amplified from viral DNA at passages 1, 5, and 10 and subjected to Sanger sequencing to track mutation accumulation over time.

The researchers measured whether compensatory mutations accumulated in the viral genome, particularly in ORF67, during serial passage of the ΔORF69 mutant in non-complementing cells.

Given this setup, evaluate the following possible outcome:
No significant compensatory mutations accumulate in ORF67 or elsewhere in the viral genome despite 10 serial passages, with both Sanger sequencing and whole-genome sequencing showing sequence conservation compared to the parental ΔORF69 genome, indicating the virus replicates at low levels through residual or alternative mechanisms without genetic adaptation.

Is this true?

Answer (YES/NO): YES